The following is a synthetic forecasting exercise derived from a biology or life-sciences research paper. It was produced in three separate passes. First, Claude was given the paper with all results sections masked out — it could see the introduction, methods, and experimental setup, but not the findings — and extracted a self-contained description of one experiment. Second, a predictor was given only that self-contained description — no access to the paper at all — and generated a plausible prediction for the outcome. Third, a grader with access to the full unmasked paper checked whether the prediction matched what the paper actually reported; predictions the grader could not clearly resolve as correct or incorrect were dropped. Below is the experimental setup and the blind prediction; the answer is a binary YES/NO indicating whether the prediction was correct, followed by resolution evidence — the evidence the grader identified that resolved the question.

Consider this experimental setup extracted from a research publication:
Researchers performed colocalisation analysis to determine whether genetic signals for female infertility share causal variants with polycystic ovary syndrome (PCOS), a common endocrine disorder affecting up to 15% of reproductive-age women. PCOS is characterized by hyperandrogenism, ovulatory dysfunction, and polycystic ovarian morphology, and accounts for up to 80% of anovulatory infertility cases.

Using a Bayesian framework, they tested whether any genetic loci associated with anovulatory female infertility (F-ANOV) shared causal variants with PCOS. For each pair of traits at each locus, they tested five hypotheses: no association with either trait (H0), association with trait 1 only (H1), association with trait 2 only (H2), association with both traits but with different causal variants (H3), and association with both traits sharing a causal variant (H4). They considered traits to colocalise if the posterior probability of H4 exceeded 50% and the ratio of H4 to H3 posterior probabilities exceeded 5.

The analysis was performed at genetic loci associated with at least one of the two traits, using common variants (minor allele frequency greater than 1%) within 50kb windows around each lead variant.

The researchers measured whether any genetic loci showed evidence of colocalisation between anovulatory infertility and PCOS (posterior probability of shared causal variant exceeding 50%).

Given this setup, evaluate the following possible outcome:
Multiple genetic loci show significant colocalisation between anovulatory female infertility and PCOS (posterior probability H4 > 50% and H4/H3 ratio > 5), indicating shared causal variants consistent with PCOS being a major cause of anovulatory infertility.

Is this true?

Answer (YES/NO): YES